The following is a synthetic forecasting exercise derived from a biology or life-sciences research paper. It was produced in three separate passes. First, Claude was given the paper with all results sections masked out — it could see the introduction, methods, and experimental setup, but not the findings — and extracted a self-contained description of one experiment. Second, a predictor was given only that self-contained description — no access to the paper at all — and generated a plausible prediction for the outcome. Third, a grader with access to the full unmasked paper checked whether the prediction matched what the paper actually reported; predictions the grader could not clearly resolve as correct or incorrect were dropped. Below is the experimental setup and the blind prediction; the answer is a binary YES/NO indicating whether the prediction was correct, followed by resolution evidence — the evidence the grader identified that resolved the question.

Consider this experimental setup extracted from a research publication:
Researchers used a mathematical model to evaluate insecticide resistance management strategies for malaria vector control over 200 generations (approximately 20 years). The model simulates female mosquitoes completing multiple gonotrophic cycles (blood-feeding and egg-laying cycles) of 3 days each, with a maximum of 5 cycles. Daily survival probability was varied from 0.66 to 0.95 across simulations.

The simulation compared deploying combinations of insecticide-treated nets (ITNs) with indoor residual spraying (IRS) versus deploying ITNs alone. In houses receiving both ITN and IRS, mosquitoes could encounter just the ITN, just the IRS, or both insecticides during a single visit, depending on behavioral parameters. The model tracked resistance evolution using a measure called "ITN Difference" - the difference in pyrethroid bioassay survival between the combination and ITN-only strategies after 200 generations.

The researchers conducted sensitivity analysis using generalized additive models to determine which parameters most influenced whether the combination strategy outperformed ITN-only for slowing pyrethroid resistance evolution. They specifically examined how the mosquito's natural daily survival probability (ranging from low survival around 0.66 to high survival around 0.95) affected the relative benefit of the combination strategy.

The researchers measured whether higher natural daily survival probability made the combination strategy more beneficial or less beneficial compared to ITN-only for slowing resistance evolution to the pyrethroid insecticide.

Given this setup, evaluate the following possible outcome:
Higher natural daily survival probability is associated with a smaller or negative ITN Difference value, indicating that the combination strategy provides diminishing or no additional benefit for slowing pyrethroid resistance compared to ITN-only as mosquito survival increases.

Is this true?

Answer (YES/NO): NO